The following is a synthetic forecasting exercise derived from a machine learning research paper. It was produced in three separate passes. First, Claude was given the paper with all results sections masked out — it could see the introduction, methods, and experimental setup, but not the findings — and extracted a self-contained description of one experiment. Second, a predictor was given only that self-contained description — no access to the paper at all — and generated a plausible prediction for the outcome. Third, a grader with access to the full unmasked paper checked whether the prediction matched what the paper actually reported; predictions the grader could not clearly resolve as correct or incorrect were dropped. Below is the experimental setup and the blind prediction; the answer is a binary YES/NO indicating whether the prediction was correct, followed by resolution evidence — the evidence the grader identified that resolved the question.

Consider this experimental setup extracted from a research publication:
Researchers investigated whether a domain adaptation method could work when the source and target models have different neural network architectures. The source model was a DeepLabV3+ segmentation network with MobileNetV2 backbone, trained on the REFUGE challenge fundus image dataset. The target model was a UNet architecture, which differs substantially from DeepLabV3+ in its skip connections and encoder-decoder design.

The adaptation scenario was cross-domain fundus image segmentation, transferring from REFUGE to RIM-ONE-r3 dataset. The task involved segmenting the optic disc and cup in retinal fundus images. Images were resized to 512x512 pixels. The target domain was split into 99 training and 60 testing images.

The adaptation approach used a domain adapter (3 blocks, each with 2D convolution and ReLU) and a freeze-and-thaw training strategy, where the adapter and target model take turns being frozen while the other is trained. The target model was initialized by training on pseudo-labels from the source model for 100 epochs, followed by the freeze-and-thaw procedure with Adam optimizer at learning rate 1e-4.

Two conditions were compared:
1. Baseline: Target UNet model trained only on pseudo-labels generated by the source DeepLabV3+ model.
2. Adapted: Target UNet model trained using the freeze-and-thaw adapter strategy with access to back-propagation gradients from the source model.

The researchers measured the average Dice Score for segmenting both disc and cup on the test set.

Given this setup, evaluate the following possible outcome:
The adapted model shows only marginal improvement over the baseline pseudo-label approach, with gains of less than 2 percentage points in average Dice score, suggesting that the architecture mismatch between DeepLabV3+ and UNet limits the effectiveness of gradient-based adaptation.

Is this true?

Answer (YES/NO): NO